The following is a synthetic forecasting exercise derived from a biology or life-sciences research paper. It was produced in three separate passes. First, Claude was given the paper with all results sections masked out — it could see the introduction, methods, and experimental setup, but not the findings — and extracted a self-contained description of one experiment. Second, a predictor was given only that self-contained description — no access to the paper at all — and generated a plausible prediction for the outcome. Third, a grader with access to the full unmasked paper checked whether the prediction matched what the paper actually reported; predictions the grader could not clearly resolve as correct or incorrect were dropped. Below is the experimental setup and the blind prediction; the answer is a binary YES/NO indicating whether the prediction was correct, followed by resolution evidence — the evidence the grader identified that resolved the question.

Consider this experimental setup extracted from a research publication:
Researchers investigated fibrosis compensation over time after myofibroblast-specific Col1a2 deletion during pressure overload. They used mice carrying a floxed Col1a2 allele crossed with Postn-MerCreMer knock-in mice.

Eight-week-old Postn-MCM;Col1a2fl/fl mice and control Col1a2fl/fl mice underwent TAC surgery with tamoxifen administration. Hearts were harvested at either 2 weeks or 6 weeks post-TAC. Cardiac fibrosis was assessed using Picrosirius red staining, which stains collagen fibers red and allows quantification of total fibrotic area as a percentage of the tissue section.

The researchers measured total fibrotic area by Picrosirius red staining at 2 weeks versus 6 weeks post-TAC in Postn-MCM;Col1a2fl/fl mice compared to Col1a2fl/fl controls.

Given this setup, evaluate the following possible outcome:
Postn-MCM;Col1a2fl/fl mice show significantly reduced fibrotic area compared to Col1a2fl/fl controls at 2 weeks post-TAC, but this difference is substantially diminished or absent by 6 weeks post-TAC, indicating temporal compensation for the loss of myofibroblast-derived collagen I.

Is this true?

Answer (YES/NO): YES